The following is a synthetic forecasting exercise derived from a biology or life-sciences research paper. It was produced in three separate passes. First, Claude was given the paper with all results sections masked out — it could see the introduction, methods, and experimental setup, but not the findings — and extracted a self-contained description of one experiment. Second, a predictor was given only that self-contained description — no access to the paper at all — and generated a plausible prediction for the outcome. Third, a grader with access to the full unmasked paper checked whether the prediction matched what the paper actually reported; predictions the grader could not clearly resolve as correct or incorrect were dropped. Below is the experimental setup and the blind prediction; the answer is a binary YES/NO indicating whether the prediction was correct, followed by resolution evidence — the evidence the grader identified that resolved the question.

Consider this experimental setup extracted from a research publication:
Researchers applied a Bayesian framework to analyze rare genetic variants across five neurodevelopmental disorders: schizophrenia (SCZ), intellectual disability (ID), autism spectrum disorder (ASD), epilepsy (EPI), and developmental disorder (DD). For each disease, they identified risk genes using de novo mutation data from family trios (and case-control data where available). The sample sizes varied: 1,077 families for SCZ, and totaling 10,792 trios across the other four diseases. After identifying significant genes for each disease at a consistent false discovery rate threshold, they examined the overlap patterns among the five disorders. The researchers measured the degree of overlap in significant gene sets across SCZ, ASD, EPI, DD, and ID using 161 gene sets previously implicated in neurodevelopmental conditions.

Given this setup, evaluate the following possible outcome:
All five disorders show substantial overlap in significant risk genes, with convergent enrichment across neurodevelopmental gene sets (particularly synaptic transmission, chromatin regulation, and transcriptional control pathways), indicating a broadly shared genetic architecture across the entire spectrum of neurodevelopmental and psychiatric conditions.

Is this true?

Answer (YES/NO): NO